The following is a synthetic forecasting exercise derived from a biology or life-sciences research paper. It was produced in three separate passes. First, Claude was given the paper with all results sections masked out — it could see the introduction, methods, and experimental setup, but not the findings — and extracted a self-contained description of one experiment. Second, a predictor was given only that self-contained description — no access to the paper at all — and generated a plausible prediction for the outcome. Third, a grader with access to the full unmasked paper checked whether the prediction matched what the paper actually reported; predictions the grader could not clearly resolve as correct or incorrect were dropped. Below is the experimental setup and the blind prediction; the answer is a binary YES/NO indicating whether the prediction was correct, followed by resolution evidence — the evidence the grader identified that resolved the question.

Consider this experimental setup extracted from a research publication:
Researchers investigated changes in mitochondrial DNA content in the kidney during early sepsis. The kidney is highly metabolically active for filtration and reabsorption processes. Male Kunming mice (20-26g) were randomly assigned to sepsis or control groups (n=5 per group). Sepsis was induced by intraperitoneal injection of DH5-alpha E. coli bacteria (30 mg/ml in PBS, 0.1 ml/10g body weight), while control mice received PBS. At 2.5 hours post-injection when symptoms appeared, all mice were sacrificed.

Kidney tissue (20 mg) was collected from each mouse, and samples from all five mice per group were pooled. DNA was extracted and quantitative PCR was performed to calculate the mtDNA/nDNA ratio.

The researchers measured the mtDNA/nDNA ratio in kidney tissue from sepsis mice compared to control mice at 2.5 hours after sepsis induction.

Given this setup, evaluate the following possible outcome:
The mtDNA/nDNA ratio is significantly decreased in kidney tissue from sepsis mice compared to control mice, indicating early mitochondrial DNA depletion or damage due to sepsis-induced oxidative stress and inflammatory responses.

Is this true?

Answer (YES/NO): YES